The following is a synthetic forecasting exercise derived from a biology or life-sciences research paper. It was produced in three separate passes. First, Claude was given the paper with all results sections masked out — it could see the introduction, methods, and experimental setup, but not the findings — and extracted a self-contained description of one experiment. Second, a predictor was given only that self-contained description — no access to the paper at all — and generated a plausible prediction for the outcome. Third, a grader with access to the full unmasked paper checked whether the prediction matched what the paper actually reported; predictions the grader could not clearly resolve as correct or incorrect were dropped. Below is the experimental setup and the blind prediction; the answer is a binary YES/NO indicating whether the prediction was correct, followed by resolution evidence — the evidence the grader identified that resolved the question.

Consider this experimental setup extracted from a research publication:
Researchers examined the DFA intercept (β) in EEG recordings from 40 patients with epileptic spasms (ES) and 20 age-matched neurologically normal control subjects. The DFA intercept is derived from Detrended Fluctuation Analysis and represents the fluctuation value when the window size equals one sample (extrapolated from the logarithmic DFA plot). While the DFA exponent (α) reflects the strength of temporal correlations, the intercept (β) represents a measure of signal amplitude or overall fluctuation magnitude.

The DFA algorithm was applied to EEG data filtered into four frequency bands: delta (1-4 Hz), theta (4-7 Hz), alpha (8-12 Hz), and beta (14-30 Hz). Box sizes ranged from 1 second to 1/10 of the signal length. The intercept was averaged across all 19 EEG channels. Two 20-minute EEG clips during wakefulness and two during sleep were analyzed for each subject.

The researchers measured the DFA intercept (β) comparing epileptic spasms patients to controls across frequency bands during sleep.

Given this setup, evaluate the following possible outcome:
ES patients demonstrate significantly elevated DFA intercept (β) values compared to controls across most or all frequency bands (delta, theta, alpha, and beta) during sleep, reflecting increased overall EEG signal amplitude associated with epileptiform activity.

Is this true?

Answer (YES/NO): YES